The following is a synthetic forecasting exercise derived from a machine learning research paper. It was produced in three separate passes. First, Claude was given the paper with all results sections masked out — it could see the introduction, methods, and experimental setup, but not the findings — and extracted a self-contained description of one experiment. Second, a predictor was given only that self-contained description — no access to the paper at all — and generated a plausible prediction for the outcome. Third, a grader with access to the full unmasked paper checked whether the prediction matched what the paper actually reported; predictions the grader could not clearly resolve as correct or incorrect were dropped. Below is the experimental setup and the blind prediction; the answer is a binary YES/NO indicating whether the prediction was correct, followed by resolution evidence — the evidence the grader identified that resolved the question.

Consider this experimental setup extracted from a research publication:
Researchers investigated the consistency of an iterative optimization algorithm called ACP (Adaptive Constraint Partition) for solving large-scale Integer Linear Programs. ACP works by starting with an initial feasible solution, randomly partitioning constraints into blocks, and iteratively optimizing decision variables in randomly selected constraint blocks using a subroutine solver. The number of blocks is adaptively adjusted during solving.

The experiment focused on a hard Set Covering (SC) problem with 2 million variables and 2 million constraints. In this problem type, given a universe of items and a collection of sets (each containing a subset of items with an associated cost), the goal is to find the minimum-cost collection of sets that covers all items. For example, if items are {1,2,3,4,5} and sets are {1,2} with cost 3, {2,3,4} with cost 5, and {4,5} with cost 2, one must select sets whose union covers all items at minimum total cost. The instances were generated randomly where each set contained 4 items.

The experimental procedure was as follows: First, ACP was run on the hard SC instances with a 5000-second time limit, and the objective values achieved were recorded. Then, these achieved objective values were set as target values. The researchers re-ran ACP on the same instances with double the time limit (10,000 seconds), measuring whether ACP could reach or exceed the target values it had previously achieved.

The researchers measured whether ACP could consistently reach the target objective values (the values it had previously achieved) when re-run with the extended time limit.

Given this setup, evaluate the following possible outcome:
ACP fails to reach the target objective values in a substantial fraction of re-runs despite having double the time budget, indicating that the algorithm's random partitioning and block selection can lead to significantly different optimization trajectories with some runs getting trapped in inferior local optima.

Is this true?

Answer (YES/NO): YES